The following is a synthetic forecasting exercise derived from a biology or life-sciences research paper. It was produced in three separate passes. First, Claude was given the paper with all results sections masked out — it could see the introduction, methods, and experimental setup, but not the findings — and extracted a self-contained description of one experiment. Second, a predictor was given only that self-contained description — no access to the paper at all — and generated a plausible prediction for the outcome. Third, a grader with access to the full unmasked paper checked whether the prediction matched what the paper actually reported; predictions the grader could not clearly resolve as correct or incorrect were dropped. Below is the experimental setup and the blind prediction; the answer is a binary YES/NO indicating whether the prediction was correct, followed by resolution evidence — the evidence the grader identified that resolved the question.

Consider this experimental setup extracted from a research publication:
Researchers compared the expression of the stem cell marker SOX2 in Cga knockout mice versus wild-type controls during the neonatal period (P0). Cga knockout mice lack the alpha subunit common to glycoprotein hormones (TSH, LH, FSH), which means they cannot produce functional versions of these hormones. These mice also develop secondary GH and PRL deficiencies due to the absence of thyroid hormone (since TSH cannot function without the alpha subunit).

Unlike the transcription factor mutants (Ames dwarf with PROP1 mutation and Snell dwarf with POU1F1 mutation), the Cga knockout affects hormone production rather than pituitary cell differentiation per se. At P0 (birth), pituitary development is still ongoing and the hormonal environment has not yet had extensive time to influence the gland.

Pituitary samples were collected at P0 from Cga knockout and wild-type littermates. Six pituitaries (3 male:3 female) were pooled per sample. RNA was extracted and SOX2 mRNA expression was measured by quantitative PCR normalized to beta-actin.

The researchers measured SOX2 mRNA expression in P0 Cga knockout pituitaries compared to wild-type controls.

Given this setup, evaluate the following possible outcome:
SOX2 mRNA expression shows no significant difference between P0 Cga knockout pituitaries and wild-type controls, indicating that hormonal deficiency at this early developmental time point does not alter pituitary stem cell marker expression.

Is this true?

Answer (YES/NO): YES